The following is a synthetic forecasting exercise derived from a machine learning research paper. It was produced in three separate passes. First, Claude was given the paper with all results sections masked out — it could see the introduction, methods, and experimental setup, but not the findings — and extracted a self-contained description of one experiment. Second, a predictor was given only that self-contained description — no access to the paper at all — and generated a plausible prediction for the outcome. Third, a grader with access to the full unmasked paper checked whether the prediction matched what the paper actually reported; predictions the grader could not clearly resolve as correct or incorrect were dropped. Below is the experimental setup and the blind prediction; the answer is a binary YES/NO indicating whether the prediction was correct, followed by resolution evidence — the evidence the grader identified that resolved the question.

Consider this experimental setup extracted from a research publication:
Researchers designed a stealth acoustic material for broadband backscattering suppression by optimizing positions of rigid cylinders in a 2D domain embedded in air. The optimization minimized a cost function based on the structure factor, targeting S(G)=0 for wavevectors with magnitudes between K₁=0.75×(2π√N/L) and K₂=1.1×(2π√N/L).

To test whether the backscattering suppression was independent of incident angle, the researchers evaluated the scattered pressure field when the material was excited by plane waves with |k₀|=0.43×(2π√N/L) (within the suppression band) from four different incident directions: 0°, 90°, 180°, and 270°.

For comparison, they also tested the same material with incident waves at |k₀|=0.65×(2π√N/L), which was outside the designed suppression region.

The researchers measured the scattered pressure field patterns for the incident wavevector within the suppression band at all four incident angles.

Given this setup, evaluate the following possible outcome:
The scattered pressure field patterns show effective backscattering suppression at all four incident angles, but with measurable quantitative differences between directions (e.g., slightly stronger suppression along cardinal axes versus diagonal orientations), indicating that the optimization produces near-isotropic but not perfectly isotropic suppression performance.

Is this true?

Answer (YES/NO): NO